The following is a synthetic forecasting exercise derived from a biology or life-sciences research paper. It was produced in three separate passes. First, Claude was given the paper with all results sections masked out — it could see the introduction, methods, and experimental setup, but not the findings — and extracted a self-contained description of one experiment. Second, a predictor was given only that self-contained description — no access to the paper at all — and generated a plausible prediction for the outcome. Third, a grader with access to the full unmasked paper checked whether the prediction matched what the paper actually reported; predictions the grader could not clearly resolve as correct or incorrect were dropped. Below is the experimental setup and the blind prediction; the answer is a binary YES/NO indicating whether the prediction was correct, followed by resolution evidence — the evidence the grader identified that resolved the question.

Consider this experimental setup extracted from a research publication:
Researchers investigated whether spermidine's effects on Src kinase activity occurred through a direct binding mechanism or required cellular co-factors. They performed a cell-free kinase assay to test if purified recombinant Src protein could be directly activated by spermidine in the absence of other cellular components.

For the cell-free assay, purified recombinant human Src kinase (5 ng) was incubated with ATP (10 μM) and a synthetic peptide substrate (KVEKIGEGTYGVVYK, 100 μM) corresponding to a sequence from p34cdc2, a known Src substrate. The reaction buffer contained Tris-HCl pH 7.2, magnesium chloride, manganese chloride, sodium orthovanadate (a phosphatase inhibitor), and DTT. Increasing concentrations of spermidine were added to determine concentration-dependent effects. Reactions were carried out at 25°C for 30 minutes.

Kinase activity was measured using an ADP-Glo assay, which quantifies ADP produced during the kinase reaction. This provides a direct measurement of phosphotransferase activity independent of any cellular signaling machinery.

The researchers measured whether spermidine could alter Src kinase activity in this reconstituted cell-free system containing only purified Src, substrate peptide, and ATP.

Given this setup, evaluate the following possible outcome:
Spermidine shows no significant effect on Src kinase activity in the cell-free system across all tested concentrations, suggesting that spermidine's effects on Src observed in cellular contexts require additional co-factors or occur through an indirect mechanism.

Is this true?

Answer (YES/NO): NO